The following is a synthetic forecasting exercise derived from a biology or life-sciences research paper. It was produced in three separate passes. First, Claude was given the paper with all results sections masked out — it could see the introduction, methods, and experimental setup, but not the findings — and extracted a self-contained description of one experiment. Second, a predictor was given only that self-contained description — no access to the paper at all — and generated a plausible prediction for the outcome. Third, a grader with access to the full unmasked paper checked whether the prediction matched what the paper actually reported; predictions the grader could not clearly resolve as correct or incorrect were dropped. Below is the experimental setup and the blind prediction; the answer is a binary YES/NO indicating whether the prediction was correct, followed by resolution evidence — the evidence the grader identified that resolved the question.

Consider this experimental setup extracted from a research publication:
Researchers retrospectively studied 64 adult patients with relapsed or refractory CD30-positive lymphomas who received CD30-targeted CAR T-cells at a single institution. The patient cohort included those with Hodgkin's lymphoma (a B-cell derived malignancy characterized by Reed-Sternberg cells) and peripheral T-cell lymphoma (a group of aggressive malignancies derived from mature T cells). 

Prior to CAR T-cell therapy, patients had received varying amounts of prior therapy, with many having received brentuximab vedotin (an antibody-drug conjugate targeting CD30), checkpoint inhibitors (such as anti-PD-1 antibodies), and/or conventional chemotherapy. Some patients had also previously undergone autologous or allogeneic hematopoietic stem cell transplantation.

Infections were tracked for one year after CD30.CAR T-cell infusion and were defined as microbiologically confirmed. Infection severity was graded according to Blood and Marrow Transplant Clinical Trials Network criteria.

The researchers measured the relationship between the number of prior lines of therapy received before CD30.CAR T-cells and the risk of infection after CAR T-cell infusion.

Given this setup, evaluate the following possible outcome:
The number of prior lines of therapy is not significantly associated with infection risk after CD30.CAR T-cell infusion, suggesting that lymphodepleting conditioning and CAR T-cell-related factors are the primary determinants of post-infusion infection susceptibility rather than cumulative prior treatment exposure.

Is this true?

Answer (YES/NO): YES